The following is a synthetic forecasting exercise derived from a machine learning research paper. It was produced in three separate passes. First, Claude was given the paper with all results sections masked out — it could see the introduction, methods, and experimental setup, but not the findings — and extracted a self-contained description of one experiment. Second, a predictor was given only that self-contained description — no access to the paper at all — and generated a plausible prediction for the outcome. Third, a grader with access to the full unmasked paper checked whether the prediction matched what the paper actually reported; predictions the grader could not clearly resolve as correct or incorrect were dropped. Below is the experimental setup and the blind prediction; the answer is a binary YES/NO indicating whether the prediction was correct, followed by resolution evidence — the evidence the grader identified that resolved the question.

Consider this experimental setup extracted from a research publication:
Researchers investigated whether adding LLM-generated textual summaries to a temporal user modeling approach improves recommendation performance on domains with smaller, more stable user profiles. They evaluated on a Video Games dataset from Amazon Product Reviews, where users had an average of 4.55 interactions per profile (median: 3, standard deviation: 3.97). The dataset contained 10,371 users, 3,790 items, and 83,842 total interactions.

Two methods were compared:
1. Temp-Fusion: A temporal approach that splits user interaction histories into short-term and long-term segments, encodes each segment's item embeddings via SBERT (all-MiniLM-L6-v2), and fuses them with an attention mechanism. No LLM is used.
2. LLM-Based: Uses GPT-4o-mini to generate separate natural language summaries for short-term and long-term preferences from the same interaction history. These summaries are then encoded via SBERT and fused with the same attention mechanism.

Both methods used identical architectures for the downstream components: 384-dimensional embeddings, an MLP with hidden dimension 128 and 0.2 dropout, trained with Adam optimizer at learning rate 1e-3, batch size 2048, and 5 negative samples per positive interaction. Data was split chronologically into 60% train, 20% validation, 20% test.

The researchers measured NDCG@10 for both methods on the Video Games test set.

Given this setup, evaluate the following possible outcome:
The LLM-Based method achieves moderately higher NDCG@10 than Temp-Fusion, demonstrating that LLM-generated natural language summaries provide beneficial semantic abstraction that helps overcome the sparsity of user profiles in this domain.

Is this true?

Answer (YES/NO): NO